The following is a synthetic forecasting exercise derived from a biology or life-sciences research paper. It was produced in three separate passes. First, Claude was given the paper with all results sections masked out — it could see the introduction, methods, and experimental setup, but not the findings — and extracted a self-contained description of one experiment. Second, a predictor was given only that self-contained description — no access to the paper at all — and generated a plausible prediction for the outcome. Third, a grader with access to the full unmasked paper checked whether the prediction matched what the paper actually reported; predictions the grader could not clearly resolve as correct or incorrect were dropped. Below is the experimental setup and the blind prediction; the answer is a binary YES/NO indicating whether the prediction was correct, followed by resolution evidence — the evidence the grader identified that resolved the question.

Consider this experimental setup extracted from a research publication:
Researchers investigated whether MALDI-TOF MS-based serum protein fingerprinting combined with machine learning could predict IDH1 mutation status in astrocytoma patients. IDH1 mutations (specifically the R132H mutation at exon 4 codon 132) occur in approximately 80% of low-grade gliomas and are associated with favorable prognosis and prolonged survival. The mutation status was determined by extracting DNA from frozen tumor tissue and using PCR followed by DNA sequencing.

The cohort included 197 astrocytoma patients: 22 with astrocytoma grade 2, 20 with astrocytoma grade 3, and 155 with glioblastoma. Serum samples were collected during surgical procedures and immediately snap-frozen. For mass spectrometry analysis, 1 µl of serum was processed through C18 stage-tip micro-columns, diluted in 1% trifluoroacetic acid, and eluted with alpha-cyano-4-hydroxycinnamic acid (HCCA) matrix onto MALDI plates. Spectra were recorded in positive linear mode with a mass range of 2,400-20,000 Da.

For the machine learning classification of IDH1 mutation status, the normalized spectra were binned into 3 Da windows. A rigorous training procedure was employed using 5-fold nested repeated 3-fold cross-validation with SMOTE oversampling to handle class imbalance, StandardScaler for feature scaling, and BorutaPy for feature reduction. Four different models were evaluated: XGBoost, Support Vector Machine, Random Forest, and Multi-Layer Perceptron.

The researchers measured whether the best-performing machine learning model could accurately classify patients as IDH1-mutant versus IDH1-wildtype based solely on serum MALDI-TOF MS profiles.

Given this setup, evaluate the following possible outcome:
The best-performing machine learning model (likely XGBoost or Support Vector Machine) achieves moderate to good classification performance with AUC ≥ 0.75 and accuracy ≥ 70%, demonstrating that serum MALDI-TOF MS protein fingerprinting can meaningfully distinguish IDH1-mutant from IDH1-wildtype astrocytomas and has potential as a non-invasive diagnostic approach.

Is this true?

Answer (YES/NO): NO